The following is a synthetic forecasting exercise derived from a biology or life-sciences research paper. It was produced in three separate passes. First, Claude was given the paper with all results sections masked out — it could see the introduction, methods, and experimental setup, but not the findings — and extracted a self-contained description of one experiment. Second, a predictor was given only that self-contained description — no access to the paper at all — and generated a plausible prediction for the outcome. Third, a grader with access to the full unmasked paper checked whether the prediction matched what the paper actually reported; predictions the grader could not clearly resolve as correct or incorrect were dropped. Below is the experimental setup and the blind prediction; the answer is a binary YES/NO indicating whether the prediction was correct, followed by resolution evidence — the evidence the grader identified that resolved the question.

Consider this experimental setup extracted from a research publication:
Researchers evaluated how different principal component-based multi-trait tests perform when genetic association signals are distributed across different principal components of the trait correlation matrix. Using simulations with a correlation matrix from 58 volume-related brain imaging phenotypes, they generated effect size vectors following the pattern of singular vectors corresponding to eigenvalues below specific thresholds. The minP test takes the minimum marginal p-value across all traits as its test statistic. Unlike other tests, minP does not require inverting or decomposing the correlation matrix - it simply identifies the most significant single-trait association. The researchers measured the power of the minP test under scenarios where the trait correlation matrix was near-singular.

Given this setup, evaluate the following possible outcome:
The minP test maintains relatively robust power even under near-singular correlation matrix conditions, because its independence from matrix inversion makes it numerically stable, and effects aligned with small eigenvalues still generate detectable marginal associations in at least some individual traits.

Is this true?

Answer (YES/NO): NO